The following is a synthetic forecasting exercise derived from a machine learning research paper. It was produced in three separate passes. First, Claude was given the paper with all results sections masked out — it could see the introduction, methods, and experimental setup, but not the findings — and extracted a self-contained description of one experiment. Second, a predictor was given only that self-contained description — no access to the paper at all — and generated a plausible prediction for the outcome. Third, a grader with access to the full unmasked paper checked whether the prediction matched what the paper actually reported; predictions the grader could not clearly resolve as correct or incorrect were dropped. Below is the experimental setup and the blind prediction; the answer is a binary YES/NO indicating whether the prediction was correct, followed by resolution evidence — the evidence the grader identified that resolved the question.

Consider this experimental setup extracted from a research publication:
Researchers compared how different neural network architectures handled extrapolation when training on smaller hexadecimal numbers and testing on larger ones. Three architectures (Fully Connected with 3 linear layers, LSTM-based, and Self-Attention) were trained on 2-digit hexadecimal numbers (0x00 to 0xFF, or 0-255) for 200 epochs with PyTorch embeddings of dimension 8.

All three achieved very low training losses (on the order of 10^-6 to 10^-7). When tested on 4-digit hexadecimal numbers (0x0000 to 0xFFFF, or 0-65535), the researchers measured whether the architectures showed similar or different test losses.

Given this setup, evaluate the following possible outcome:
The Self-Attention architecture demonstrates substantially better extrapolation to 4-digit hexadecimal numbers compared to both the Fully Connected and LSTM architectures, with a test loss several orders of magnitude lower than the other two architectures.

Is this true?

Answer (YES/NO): NO